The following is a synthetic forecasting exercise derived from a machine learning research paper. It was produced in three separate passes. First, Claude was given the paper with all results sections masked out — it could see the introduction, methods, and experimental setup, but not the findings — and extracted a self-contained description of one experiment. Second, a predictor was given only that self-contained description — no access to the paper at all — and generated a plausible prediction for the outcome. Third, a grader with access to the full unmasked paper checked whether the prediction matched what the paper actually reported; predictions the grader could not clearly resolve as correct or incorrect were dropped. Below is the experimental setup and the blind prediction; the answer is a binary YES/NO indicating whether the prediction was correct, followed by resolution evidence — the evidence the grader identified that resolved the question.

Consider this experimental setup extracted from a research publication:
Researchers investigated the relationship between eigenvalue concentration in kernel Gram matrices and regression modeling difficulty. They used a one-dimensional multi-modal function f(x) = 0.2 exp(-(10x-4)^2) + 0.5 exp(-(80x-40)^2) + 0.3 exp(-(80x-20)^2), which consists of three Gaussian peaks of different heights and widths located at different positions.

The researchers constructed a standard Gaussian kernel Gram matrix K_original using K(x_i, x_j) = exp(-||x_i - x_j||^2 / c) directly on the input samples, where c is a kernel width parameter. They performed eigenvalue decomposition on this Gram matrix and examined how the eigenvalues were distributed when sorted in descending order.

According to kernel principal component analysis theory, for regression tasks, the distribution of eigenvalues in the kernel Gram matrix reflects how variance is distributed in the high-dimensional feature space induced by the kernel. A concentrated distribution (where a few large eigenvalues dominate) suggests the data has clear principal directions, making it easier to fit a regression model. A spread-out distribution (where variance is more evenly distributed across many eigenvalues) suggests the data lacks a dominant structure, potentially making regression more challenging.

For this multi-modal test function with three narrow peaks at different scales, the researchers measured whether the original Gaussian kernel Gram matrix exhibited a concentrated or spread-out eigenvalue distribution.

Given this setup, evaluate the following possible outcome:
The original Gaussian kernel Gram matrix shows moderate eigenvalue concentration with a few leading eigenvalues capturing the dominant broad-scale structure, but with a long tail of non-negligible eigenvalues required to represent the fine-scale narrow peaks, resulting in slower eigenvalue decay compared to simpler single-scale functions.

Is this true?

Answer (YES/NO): NO